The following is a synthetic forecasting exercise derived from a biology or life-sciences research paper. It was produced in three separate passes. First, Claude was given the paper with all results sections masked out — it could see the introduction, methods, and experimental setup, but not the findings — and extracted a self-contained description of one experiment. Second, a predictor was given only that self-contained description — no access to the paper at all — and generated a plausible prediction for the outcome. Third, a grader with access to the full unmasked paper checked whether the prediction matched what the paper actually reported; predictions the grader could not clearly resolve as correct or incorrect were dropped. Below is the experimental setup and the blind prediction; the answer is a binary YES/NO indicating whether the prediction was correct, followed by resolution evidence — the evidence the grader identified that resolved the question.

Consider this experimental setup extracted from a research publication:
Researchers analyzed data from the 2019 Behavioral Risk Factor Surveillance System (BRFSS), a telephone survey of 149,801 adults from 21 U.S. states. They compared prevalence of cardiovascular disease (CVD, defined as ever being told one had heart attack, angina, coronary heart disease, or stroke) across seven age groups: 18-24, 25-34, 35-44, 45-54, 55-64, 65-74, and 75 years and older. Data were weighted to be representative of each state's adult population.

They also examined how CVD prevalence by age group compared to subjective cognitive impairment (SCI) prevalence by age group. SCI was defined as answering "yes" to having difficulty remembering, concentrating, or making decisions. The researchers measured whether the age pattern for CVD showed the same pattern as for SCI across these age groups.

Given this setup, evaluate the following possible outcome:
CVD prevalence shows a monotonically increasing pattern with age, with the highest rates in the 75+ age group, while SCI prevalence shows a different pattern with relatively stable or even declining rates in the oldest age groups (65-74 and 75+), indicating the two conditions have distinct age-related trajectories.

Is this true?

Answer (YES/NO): YES